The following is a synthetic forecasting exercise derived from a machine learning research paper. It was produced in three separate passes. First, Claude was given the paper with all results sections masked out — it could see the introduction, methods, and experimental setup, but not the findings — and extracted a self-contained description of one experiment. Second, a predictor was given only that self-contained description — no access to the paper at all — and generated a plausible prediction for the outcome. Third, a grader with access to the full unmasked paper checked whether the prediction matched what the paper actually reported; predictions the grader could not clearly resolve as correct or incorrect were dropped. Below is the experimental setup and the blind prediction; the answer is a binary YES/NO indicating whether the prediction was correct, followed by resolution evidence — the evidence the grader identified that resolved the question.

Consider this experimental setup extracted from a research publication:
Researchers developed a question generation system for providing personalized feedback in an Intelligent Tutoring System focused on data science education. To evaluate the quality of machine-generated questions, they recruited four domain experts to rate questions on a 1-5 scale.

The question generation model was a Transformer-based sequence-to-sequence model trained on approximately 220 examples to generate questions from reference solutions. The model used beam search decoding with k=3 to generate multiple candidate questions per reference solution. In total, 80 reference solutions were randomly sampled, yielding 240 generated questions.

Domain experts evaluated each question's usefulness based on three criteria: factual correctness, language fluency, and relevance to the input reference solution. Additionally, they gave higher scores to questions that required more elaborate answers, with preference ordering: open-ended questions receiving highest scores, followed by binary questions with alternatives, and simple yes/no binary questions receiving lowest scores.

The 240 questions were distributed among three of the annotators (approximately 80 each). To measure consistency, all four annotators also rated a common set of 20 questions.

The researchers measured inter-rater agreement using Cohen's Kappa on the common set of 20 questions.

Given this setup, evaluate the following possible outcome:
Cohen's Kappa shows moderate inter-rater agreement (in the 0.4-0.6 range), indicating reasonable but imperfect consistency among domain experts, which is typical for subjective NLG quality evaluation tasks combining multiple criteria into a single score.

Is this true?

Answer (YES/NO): NO